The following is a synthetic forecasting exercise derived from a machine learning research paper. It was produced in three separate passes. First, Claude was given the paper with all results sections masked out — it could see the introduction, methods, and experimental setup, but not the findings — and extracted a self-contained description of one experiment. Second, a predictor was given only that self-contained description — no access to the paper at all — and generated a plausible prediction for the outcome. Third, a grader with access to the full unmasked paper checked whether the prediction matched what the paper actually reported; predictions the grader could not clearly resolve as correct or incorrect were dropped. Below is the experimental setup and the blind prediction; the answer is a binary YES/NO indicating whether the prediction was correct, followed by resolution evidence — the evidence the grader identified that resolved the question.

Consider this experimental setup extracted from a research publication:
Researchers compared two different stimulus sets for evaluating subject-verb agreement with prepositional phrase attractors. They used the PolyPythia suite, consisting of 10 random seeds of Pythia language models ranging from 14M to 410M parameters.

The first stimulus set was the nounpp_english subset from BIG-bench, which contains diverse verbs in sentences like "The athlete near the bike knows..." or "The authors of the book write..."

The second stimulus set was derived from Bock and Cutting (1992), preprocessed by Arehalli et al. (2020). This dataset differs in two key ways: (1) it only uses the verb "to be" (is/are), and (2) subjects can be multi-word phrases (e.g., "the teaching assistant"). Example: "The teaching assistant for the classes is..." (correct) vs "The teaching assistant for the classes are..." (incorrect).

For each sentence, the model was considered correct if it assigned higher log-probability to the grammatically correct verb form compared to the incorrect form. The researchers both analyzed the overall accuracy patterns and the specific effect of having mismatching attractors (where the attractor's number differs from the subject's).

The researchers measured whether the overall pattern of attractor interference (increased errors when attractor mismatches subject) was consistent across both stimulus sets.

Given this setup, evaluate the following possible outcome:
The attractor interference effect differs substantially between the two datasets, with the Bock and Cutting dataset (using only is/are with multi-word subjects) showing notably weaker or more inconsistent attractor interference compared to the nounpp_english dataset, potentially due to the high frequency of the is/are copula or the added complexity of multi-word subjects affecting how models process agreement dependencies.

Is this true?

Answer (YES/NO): NO